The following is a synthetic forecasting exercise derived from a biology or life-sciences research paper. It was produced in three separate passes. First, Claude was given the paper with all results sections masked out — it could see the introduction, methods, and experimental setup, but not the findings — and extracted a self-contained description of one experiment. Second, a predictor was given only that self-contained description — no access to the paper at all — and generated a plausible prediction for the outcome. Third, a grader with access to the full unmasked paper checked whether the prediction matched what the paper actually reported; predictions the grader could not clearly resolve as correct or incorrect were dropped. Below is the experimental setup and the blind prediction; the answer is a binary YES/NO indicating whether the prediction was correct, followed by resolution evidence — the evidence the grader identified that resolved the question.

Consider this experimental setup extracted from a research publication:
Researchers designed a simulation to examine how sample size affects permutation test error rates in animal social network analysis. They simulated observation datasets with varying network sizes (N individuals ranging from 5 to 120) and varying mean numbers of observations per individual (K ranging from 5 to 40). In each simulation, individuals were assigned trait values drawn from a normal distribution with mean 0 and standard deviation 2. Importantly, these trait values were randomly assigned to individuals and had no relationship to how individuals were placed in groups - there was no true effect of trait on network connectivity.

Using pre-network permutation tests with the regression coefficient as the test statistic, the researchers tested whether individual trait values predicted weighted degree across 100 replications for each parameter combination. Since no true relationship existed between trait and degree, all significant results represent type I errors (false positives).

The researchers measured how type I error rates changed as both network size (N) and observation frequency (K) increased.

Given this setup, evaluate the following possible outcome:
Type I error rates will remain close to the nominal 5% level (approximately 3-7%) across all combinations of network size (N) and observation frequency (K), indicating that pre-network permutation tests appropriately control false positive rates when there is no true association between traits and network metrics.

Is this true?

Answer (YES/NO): NO